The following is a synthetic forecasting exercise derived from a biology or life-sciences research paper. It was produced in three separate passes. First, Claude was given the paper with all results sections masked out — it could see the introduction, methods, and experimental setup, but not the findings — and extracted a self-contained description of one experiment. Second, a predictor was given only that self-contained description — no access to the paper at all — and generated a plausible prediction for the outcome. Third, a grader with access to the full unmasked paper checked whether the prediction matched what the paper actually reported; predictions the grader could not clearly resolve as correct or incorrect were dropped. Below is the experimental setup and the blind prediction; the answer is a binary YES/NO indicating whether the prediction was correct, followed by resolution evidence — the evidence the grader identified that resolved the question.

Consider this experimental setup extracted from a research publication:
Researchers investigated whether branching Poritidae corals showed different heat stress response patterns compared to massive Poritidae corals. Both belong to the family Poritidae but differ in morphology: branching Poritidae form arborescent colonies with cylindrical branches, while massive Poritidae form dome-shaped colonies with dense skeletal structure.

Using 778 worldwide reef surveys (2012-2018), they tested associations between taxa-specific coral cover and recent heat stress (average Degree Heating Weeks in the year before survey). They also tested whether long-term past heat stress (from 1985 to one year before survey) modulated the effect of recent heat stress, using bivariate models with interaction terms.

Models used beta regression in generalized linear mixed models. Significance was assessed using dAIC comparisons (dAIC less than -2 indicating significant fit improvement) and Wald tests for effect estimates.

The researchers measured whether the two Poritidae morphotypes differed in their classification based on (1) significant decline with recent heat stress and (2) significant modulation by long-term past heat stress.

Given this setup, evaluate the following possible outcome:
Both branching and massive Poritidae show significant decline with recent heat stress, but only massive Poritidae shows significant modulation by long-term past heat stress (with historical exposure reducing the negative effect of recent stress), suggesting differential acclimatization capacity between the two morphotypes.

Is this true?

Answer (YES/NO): NO